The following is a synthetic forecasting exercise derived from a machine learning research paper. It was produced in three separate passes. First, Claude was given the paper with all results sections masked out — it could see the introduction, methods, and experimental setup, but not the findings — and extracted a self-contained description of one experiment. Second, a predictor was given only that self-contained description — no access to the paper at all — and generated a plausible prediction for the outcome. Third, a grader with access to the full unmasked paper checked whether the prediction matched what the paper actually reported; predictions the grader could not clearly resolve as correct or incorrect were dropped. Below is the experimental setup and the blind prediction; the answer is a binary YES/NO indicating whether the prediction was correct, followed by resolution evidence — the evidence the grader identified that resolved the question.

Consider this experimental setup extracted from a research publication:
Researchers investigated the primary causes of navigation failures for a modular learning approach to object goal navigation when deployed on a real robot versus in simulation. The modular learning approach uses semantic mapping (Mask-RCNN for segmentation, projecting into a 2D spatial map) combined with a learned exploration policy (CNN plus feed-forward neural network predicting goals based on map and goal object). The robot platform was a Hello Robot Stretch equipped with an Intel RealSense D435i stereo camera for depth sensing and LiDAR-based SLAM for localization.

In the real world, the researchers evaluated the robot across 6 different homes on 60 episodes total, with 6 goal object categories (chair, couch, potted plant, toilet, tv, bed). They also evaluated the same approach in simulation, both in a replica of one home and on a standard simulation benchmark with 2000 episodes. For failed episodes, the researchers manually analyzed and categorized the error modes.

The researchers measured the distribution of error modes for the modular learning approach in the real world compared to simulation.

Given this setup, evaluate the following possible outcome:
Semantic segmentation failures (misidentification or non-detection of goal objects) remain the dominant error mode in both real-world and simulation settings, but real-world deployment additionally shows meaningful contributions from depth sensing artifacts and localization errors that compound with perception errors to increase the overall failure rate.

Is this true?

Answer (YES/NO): NO